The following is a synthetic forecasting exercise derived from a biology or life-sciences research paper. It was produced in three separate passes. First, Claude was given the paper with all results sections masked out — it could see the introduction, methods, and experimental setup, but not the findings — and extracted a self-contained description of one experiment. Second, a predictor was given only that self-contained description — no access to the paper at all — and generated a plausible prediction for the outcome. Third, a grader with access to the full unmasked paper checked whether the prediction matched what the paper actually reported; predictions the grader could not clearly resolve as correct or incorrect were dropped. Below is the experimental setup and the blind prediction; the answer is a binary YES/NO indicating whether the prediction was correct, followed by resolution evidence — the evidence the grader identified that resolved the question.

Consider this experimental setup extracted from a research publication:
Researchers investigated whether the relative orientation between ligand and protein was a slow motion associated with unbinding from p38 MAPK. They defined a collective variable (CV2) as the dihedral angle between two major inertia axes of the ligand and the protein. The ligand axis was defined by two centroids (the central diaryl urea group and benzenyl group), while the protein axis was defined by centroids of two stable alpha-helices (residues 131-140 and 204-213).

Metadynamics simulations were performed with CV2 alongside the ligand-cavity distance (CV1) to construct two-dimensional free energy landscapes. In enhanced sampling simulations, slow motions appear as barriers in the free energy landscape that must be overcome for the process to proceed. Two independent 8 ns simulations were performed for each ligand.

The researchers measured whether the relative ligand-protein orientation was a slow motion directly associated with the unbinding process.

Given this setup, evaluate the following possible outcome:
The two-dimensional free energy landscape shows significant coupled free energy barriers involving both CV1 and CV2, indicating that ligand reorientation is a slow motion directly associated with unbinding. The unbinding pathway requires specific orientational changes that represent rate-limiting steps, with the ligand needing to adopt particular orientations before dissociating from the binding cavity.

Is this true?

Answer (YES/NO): YES